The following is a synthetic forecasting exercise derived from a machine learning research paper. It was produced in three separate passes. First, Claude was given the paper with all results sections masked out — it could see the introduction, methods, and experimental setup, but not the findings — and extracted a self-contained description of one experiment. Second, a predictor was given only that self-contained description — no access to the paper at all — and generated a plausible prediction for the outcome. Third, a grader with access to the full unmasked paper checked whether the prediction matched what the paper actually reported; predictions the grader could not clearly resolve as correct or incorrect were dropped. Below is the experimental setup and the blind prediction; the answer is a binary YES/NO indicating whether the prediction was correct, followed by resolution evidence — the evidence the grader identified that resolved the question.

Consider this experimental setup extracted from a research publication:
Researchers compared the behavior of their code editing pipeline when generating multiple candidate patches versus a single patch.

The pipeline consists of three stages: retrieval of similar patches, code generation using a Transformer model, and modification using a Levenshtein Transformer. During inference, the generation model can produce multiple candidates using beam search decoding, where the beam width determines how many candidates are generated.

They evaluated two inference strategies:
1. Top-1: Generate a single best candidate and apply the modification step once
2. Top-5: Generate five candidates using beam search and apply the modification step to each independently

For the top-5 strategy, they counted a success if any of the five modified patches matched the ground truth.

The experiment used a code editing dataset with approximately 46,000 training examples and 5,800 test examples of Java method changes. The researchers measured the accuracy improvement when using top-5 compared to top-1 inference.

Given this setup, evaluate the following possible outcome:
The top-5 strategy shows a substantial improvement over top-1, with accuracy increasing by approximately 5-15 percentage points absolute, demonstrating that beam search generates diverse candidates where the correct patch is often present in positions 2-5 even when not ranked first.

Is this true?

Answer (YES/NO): NO